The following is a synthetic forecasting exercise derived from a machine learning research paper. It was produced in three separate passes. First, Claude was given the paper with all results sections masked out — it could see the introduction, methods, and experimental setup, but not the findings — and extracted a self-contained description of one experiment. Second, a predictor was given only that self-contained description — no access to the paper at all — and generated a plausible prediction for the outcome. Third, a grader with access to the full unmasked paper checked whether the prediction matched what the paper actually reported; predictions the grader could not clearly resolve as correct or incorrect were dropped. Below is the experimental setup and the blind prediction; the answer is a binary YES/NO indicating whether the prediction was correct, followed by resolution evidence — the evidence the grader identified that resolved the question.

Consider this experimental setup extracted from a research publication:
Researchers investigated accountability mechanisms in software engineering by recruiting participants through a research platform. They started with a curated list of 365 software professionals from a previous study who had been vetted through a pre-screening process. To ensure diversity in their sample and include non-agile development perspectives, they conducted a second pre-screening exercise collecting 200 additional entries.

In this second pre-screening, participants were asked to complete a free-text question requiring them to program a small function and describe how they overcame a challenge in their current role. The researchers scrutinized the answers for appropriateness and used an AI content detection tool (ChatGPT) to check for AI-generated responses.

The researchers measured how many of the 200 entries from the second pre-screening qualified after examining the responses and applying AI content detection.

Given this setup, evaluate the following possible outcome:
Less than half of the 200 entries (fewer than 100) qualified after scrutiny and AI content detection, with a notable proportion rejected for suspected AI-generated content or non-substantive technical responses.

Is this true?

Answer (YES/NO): NO